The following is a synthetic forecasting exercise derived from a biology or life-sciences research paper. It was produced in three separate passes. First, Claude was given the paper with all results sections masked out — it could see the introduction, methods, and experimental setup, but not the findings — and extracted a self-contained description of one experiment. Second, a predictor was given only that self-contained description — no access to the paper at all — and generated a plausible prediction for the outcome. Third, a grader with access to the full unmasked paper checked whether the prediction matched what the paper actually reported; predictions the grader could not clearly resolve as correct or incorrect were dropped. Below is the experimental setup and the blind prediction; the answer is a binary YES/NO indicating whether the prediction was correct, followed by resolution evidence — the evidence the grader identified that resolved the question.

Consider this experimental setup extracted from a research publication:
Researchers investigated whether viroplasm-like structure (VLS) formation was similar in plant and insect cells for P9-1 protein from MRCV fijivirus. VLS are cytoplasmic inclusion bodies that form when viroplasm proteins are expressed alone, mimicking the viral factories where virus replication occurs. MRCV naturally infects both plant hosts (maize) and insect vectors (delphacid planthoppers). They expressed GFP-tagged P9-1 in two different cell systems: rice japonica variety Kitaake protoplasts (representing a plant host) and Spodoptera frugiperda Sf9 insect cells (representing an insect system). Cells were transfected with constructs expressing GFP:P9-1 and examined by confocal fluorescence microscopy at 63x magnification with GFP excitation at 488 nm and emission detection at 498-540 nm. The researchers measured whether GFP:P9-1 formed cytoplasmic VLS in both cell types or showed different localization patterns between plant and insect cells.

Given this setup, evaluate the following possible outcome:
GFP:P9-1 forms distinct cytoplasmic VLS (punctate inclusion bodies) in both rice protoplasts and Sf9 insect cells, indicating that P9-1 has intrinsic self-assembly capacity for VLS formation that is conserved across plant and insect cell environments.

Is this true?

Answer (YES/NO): YES